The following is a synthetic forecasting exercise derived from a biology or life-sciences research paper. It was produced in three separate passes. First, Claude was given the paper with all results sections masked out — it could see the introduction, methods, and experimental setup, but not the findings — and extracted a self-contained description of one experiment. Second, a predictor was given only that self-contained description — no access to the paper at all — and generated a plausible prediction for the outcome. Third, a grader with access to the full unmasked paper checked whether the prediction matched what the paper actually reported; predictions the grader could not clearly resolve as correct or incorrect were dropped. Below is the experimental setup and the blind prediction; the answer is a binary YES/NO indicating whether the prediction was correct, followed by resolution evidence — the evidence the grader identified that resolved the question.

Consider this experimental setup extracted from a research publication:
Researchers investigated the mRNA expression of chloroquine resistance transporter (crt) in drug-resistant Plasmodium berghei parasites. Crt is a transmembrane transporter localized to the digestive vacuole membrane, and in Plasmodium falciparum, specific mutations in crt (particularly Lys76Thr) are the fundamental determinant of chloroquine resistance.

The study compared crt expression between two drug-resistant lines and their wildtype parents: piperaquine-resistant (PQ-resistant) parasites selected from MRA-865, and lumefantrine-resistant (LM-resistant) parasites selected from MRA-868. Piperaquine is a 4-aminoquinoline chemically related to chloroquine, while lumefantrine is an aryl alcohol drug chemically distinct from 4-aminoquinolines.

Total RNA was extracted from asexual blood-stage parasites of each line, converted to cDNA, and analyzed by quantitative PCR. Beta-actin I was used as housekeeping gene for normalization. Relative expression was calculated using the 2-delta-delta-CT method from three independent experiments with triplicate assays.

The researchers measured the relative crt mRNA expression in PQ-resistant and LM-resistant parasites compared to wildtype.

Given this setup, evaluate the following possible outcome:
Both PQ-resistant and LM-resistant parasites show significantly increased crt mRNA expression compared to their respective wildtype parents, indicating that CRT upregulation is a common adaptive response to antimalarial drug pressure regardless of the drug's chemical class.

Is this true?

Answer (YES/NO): NO